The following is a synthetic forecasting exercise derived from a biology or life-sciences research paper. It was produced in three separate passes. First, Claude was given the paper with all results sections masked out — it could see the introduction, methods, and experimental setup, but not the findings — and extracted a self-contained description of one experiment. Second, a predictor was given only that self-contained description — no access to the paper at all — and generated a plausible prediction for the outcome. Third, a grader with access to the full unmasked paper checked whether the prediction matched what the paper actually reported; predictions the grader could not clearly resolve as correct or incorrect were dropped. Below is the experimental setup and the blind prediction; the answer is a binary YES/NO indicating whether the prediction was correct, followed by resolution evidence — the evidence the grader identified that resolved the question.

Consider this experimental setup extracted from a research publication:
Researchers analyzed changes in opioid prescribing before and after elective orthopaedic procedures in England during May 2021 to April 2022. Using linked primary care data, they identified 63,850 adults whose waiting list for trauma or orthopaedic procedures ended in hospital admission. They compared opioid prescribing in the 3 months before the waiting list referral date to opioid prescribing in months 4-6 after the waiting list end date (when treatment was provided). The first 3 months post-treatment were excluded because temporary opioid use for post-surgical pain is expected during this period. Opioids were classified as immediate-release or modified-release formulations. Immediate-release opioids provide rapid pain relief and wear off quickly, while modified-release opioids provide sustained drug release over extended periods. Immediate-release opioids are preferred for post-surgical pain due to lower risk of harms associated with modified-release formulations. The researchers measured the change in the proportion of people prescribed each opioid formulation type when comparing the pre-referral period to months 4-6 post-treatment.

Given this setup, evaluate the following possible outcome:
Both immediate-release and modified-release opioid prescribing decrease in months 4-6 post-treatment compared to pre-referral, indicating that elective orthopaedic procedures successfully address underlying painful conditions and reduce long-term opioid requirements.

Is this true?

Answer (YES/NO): NO